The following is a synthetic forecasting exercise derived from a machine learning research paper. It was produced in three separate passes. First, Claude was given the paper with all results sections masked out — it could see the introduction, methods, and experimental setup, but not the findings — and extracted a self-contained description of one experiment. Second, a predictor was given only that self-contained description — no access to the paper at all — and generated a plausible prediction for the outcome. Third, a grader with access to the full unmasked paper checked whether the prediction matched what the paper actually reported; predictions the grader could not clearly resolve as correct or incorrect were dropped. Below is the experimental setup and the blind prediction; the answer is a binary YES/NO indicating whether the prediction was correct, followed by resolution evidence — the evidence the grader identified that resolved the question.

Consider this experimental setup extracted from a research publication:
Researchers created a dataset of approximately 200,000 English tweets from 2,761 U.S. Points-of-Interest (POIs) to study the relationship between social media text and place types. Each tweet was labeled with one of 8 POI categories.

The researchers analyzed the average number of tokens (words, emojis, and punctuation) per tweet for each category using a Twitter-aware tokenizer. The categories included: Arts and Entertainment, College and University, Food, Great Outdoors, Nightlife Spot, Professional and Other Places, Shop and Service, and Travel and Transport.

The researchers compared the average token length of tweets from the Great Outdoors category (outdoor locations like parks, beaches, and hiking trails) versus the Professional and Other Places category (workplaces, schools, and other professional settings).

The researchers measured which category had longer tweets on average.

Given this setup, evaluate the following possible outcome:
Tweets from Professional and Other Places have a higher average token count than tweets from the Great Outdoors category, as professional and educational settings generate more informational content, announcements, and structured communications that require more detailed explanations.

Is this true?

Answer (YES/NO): YES